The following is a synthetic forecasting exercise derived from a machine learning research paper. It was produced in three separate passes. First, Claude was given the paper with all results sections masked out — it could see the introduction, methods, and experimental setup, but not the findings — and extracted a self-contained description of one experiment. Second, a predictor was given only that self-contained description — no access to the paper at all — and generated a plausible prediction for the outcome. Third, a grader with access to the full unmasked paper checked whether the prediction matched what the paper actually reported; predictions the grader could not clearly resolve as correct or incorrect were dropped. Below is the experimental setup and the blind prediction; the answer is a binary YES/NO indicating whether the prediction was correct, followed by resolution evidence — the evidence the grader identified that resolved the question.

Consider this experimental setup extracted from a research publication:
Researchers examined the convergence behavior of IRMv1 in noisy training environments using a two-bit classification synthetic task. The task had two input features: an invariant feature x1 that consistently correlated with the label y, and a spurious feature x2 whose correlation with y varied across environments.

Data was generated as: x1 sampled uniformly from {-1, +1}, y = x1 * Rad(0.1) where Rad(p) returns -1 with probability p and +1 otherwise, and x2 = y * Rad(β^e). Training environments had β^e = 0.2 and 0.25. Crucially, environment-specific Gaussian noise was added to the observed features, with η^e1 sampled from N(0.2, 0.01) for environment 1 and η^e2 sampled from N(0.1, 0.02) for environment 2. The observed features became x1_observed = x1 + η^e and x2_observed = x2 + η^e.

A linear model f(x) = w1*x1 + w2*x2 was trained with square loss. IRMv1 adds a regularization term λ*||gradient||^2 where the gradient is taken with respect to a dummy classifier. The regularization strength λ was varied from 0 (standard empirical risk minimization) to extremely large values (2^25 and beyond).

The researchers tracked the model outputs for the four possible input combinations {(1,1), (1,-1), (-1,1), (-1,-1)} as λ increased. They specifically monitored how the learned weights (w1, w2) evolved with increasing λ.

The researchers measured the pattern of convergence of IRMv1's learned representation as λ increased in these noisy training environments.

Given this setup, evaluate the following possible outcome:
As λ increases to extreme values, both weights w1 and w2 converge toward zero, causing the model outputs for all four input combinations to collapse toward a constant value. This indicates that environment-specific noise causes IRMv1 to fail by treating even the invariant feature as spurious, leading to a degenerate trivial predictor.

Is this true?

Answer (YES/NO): YES